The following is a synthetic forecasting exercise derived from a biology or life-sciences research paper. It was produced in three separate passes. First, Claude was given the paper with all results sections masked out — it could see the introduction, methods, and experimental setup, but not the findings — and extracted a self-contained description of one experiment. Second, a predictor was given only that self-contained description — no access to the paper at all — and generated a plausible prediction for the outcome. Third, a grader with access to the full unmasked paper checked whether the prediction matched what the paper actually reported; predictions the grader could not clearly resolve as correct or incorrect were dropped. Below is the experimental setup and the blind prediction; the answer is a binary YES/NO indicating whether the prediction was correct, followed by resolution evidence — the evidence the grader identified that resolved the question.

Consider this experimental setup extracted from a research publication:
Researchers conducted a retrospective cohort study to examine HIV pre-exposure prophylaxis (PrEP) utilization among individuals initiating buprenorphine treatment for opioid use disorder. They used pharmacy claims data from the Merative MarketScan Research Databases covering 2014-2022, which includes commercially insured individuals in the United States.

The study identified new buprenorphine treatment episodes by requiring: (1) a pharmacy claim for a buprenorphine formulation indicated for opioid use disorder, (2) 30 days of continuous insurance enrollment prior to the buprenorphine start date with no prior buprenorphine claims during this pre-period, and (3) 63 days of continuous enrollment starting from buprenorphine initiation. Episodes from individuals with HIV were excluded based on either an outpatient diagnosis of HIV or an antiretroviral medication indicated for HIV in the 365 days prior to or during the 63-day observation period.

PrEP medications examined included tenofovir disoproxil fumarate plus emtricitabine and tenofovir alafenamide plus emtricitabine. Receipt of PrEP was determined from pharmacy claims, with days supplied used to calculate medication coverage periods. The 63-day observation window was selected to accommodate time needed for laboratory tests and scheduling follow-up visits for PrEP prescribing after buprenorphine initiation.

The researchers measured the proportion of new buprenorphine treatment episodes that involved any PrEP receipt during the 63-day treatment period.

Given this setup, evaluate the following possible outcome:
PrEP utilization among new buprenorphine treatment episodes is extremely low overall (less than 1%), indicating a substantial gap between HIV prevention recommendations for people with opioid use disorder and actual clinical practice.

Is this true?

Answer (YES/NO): YES